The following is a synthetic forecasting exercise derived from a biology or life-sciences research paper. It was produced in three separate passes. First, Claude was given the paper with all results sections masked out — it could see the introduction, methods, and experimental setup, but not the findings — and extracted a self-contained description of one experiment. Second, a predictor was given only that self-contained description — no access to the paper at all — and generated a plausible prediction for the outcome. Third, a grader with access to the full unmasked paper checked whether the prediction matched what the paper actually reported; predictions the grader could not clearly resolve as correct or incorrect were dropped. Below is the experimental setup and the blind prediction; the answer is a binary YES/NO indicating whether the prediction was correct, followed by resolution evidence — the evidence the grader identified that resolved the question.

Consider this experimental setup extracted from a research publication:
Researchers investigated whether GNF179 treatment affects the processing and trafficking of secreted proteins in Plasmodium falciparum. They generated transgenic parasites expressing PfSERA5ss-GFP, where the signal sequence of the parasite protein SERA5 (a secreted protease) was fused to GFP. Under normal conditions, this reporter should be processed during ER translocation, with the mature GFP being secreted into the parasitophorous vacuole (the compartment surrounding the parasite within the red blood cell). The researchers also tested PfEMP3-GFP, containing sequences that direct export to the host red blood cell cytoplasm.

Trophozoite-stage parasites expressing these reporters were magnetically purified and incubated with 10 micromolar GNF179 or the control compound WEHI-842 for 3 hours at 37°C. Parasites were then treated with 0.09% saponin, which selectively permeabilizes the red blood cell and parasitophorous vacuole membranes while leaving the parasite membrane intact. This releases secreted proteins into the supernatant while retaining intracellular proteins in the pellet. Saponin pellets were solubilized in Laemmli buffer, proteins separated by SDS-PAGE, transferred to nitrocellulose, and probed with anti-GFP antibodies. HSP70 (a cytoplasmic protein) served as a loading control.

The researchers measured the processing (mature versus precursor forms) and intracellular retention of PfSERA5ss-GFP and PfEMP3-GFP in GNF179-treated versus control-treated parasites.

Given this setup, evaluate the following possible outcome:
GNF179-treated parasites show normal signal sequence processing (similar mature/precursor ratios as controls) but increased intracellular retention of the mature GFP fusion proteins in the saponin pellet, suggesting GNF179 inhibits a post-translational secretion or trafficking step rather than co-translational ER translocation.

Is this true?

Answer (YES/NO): NO